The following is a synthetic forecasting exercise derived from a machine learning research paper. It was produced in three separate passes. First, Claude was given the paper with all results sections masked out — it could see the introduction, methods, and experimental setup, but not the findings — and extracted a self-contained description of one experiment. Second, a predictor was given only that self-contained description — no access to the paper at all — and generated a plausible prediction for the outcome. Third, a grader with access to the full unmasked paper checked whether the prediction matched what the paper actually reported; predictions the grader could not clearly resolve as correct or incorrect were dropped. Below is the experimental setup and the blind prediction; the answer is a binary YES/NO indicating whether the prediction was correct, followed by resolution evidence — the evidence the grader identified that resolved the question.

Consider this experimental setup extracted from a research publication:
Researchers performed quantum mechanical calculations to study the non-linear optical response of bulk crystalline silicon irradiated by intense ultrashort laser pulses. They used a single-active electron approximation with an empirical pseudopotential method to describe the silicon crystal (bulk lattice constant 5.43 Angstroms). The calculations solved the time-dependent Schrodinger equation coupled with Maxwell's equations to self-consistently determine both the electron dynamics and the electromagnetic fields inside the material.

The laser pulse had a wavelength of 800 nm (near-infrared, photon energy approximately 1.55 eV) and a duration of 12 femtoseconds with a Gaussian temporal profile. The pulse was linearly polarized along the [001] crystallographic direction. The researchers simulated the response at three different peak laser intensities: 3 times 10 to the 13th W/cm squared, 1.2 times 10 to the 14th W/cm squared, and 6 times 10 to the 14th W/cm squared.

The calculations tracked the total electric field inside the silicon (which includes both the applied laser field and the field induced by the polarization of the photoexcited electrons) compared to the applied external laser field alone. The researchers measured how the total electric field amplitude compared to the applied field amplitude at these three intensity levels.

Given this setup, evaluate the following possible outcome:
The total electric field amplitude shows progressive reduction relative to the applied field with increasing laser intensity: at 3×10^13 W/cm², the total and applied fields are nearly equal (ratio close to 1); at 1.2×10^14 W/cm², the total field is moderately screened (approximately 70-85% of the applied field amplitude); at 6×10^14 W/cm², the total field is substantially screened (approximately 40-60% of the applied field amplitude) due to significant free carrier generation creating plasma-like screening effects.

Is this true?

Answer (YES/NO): NO